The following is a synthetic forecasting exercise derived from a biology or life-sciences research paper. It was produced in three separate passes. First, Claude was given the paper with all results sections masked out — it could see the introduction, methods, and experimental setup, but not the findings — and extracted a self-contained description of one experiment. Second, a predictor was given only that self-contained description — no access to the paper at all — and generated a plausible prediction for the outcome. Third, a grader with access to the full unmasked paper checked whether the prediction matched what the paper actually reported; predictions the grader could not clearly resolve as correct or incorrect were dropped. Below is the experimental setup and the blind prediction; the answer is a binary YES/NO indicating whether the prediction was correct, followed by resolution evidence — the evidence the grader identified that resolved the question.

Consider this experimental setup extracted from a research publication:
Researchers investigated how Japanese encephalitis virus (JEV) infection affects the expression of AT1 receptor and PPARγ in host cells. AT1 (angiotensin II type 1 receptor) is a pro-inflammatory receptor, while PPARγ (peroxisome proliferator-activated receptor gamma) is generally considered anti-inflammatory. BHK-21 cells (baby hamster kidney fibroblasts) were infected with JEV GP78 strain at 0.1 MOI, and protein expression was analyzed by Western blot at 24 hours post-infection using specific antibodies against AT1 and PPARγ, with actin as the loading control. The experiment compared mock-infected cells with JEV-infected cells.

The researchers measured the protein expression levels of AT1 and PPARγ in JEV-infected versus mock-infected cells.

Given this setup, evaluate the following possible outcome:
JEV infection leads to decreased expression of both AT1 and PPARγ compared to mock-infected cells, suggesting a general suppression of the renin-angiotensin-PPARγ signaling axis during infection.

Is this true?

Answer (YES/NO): NO